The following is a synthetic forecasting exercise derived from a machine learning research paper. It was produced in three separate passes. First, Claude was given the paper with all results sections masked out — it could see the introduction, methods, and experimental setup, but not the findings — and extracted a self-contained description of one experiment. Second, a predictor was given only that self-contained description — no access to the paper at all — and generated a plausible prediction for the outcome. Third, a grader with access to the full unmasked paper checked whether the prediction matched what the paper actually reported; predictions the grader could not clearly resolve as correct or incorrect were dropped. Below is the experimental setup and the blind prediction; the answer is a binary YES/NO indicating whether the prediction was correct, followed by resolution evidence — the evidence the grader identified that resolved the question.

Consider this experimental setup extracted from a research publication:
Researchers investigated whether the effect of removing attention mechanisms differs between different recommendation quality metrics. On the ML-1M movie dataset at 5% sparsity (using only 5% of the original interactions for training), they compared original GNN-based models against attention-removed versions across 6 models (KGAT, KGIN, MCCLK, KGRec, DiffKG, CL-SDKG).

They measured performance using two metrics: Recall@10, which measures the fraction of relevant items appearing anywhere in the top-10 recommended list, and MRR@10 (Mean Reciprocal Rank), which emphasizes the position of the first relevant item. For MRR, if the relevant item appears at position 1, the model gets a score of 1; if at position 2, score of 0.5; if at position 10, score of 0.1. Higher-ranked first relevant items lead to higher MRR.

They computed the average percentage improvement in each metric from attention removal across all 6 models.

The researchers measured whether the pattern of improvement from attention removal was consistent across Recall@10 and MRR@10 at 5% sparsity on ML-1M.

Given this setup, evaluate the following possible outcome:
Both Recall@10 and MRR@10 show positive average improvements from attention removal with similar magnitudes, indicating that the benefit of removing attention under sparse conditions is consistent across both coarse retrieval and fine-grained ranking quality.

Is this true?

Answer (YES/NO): NO